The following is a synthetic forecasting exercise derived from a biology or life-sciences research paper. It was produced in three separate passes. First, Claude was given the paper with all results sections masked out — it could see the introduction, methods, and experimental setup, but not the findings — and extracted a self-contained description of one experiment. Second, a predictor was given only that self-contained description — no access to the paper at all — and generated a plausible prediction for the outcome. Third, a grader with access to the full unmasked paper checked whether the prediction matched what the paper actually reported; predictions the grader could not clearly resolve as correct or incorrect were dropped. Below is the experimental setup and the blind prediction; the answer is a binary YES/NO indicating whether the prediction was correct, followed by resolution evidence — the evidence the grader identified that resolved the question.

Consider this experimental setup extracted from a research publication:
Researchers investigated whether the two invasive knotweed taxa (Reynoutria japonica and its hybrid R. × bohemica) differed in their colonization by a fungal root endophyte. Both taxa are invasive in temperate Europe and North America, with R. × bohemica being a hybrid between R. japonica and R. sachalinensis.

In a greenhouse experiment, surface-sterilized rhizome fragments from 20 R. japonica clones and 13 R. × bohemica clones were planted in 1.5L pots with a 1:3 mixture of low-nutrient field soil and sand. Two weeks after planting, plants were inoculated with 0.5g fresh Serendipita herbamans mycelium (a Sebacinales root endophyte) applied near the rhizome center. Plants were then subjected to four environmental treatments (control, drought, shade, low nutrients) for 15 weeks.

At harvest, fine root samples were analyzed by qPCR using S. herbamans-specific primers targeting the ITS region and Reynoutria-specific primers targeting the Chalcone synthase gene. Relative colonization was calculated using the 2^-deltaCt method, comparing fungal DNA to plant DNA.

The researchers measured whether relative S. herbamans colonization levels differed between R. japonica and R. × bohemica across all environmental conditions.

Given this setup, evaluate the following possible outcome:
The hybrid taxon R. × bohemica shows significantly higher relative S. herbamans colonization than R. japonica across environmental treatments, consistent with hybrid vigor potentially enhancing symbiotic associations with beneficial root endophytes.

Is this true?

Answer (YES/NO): NO